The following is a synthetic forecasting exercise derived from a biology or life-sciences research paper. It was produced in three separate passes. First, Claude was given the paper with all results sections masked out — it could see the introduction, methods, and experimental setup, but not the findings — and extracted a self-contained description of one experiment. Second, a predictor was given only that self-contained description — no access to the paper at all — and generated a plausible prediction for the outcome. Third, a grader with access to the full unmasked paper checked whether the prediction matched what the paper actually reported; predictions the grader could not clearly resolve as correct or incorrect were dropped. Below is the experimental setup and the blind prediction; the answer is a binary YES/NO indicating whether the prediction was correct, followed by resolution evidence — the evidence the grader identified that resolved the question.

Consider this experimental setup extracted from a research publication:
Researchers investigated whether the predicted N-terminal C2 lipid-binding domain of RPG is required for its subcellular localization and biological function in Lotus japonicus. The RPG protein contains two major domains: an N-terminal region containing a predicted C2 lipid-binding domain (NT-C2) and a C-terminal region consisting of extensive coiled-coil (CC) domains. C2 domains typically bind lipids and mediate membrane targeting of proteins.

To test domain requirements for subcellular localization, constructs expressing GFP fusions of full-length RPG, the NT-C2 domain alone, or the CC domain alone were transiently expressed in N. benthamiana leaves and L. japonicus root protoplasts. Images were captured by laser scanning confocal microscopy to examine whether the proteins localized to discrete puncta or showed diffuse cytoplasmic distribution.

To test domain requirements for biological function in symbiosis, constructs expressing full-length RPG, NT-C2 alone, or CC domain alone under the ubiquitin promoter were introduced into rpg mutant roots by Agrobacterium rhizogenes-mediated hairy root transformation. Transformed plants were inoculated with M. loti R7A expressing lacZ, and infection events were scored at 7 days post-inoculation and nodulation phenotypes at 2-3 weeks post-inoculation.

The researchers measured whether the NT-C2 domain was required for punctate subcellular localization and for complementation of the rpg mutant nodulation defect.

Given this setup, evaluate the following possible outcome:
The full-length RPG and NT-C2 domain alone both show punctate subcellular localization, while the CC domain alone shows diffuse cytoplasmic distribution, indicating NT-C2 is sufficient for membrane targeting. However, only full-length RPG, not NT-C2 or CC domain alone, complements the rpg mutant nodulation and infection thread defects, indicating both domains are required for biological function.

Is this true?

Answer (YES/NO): NO